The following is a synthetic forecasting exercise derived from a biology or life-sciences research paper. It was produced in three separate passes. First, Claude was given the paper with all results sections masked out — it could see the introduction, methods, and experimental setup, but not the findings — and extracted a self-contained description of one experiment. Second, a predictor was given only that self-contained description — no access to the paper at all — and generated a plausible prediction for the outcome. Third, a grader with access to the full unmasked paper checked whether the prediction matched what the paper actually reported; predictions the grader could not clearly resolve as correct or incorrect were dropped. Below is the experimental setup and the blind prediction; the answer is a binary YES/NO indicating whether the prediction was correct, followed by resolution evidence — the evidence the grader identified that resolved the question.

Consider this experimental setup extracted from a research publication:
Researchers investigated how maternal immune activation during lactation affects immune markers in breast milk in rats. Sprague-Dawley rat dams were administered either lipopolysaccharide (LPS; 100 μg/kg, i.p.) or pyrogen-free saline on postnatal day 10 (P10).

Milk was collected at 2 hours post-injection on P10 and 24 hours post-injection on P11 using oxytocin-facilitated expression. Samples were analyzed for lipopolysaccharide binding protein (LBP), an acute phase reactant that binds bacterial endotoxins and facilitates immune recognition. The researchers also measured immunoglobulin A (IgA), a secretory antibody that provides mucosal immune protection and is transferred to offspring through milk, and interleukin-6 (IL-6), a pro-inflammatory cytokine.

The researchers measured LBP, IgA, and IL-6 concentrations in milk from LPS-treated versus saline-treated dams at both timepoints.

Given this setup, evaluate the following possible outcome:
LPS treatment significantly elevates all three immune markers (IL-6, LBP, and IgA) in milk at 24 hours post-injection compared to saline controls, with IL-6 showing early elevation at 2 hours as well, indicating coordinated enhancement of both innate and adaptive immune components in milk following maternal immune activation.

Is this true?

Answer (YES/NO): NO